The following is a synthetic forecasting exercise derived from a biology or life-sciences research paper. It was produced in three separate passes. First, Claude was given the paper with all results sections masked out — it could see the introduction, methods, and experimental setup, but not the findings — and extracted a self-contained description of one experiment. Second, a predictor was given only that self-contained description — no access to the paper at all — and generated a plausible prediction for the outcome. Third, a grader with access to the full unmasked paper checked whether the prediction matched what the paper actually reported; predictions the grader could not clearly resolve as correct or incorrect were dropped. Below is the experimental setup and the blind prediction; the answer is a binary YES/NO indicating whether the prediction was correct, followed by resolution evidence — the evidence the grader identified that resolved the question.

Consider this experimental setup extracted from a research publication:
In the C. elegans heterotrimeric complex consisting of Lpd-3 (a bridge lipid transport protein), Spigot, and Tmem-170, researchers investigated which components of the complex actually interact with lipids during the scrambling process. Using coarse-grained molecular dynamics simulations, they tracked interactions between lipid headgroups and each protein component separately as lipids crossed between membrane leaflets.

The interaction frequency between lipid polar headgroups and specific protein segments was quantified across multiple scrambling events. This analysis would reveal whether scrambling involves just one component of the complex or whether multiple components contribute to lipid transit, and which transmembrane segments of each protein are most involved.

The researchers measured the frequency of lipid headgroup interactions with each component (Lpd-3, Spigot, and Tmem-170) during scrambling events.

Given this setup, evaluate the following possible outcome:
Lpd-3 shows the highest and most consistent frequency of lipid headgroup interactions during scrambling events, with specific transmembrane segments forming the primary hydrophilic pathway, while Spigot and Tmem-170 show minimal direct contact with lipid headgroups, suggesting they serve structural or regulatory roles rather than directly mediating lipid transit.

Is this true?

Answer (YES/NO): NO